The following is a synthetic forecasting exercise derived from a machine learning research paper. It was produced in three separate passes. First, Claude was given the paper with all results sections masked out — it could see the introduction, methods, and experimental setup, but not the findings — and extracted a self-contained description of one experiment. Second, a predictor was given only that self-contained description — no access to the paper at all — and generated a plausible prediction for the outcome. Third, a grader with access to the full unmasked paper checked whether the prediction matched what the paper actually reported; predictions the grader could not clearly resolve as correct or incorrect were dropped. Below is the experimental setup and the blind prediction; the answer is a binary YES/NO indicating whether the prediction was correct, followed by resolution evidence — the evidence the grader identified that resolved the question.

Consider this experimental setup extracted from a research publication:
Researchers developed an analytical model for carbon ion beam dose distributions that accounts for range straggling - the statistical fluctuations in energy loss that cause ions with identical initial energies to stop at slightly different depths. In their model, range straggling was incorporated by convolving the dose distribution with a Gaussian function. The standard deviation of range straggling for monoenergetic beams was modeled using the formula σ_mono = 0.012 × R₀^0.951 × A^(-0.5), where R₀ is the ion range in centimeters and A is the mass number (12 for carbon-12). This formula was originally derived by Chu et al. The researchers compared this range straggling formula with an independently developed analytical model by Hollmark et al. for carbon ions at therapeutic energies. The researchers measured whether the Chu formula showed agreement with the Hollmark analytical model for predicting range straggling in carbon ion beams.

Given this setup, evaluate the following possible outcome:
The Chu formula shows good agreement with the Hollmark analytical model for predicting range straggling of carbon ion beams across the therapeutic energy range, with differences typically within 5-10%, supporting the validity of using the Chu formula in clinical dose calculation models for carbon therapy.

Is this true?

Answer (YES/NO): NO